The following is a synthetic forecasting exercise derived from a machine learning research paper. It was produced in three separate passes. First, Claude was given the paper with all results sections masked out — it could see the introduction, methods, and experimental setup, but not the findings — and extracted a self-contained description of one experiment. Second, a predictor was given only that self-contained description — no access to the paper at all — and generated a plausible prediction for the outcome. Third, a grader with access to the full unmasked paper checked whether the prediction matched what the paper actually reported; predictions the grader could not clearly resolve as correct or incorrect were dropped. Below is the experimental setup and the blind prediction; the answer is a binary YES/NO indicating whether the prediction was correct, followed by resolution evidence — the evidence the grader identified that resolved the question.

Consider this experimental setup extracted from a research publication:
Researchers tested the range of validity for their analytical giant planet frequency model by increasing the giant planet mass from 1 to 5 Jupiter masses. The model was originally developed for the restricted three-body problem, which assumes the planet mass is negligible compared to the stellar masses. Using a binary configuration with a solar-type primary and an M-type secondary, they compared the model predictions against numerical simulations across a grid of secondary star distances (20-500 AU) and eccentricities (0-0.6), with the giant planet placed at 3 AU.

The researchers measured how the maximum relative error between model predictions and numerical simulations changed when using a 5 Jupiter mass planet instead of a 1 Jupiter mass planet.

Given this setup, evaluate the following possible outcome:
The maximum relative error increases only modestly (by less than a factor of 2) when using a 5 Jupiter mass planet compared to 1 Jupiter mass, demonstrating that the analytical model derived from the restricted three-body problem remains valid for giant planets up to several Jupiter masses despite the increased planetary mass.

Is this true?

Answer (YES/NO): NO